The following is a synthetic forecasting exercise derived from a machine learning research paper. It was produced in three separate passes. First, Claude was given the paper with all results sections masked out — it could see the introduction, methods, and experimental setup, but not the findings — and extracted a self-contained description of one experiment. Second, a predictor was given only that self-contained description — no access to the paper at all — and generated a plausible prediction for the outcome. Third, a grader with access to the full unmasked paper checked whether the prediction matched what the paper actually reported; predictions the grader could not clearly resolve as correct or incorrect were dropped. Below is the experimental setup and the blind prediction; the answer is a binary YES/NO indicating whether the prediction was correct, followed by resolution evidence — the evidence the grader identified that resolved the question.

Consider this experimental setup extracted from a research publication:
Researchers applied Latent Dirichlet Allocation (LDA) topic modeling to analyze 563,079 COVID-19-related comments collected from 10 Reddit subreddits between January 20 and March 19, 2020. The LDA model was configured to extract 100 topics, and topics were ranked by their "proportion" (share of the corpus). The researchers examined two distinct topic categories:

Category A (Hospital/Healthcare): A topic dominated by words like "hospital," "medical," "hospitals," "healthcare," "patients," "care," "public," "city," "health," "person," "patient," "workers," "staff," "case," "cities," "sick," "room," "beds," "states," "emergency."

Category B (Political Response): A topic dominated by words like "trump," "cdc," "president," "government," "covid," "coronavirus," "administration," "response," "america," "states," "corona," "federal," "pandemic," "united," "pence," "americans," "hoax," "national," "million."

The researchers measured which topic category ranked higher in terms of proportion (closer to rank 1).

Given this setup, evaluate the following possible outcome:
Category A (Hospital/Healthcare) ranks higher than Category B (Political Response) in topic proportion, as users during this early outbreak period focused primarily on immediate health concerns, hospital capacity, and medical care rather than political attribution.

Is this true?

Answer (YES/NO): YES